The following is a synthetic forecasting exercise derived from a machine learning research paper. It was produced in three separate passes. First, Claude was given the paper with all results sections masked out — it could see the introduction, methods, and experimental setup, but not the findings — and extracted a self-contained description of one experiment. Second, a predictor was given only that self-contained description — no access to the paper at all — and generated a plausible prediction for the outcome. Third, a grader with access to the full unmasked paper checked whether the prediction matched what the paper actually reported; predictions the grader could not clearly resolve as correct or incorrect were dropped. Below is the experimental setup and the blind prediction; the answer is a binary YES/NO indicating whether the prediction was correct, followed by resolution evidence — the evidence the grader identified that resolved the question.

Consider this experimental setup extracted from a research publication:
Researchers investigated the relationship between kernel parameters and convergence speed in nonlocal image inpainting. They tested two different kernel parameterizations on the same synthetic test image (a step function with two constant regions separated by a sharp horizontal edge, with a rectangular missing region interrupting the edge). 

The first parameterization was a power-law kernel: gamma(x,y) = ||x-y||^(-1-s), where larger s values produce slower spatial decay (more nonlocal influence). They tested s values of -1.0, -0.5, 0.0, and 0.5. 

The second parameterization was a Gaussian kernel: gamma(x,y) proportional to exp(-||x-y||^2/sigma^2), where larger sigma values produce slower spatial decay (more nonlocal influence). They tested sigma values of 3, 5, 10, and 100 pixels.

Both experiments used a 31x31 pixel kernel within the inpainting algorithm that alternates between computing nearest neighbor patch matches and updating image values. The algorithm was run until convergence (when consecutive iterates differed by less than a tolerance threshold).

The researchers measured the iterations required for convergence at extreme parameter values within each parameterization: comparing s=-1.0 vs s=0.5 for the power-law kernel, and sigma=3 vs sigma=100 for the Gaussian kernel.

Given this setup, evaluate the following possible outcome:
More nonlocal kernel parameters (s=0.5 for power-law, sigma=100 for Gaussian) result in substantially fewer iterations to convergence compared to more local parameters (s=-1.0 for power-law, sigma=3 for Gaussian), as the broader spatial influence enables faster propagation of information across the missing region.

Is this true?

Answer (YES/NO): NO